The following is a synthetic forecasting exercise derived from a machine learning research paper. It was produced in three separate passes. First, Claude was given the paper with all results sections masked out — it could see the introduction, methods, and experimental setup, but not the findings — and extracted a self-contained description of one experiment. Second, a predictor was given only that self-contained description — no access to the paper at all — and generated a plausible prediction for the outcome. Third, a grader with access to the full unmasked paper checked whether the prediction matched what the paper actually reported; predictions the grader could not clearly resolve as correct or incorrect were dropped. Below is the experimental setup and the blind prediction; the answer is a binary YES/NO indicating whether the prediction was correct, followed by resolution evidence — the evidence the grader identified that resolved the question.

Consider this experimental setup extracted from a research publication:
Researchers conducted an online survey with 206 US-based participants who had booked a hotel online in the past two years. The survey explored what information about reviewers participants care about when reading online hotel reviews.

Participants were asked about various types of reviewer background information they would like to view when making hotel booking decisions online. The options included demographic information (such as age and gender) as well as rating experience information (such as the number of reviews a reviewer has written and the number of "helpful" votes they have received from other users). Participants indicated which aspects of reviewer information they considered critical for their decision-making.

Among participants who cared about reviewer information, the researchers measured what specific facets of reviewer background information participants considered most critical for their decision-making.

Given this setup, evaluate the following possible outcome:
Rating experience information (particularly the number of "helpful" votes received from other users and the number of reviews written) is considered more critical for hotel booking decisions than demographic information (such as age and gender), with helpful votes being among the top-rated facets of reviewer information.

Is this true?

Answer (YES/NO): YES